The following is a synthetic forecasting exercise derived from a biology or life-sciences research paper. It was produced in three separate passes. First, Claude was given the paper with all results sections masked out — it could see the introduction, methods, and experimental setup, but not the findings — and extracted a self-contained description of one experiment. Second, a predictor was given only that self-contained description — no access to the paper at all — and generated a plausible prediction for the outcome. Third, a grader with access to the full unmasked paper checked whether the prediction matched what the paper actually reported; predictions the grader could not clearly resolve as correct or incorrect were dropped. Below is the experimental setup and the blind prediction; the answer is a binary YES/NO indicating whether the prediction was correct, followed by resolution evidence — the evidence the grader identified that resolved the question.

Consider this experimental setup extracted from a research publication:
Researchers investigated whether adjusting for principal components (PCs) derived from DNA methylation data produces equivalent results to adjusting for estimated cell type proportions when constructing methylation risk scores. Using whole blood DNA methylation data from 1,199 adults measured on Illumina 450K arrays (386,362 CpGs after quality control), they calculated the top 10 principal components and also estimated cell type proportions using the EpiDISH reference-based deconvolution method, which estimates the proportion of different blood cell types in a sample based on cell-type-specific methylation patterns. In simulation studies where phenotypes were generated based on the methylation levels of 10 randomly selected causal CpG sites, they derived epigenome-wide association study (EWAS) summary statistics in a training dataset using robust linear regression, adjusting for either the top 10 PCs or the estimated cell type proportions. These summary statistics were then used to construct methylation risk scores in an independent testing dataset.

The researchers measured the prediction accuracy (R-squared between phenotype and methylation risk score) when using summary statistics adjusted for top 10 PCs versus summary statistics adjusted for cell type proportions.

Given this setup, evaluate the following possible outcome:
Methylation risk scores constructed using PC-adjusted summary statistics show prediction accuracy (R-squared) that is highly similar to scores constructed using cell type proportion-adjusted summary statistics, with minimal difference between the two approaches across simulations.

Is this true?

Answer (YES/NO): YES